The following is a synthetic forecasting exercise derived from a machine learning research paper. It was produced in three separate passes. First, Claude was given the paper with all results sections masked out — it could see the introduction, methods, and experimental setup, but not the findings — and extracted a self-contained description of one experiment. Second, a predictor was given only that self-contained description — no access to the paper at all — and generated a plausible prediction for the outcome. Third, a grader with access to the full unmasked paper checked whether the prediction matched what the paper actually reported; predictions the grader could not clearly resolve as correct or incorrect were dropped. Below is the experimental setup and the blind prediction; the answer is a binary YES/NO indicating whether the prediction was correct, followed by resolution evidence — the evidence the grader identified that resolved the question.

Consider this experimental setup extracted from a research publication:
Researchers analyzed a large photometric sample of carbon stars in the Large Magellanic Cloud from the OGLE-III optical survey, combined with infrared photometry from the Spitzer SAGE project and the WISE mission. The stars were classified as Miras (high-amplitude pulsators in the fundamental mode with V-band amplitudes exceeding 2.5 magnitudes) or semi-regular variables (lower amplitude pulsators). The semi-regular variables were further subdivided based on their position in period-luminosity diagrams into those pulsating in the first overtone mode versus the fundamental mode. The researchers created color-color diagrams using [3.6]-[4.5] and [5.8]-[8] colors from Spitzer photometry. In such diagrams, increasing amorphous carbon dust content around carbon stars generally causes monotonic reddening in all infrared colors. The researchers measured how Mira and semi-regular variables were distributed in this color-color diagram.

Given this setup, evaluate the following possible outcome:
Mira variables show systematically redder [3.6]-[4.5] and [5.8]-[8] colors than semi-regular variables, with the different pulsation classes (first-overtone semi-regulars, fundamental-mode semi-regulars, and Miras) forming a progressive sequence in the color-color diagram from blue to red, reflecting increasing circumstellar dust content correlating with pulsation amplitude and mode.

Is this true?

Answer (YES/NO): NO